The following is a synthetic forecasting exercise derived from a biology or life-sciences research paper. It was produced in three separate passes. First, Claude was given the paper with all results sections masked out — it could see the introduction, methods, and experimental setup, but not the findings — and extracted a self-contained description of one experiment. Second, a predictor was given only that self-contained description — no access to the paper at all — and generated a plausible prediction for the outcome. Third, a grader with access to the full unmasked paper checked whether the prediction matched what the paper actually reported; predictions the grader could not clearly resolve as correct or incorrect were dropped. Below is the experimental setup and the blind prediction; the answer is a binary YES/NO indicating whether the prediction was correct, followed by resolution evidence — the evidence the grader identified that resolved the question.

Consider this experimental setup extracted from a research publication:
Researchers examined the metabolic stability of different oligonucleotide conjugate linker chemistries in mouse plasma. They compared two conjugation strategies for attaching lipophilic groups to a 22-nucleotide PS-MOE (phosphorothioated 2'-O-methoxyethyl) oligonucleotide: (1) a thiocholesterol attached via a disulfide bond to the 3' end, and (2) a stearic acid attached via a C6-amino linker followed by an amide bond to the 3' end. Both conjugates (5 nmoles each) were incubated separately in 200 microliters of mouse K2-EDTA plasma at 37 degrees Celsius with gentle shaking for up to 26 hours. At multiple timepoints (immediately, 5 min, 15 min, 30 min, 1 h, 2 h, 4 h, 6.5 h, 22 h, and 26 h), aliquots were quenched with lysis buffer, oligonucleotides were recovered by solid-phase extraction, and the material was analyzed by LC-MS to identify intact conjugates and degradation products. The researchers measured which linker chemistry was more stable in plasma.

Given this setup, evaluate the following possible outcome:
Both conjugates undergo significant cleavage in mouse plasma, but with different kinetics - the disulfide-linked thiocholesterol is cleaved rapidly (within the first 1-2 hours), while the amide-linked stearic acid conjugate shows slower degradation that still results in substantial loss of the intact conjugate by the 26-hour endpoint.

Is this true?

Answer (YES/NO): NO